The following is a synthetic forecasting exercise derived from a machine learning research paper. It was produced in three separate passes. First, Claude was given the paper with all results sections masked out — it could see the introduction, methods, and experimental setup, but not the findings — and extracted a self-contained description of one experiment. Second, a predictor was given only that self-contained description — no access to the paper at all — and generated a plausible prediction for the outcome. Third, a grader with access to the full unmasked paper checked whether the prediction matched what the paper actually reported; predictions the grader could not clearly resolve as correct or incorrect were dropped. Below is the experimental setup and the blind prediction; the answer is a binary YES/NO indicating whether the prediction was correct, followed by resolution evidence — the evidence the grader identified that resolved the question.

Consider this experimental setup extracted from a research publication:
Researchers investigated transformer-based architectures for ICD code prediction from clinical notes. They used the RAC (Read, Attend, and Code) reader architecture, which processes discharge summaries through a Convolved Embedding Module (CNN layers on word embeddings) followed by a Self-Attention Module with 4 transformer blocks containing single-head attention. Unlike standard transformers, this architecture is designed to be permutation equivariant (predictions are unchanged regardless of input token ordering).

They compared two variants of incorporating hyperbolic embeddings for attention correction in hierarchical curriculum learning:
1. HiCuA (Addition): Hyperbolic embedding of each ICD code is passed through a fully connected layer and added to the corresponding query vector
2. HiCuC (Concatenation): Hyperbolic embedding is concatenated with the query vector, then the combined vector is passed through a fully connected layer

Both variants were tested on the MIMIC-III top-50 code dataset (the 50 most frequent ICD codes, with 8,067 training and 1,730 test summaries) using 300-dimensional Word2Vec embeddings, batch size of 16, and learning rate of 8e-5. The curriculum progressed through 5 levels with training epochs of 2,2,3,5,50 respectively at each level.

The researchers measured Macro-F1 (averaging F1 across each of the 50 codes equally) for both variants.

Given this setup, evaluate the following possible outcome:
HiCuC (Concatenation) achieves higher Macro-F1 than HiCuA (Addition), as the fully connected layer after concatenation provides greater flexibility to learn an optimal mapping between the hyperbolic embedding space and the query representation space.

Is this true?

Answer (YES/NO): NO